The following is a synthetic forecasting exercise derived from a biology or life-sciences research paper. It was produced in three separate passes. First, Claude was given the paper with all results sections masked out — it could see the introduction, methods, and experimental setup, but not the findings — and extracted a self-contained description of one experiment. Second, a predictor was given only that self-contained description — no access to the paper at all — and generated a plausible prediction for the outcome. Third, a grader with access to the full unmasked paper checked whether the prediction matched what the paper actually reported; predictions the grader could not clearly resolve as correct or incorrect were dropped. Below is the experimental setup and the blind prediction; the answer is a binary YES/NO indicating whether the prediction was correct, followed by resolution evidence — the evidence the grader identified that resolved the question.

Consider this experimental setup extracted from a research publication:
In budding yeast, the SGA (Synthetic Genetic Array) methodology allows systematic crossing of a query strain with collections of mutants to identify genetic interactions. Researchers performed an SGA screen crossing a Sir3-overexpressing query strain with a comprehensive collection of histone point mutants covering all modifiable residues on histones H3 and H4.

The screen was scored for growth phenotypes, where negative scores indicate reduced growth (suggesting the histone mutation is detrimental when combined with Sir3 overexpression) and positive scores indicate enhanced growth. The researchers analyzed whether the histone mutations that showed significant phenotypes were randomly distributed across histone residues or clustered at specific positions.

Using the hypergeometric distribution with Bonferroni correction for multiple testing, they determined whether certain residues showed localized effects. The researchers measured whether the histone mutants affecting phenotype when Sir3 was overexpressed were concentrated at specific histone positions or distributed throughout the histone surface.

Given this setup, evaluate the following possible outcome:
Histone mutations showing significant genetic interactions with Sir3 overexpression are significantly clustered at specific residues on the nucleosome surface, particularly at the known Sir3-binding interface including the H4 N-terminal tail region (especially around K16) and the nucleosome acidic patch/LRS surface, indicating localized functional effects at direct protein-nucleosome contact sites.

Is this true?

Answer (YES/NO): NO